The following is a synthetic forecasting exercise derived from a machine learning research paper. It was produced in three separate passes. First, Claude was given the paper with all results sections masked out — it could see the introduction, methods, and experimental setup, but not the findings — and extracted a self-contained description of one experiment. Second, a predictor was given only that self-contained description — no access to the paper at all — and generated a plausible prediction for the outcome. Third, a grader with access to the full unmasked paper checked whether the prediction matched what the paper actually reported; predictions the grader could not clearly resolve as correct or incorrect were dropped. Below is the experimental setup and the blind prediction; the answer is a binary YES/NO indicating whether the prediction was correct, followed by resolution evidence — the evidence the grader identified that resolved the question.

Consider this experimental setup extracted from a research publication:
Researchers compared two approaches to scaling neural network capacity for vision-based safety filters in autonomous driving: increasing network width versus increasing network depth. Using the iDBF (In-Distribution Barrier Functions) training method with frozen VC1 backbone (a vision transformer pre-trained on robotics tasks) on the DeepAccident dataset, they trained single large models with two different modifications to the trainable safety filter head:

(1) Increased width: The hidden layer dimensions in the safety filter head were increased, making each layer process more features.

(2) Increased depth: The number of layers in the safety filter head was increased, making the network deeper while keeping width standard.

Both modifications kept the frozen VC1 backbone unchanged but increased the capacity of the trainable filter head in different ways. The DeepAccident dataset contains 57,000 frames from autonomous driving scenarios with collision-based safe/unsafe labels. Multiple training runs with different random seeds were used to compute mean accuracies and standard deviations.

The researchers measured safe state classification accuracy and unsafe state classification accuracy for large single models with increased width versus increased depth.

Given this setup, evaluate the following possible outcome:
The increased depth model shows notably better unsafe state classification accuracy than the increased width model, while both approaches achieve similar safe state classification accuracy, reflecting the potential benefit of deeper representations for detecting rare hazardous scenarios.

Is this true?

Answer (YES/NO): NO